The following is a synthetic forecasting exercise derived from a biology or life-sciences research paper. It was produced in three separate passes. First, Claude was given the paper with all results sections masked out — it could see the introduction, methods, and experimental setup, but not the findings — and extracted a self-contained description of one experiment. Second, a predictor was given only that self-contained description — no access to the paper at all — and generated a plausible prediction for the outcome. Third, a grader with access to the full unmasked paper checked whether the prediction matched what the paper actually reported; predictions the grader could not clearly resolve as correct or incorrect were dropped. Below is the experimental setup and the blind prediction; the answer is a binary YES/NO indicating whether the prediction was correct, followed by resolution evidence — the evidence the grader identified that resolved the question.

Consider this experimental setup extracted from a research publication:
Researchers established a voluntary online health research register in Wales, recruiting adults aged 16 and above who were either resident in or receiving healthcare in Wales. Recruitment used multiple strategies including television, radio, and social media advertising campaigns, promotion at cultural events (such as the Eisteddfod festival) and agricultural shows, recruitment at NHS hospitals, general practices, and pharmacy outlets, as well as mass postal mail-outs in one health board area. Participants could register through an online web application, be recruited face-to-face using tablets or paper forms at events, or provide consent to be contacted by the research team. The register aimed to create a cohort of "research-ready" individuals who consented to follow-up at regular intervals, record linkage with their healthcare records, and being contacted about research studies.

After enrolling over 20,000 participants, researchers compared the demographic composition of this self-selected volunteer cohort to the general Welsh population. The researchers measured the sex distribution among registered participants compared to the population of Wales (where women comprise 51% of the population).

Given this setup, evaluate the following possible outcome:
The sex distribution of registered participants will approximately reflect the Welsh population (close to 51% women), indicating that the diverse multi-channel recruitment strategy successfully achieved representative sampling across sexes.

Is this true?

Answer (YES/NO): NO